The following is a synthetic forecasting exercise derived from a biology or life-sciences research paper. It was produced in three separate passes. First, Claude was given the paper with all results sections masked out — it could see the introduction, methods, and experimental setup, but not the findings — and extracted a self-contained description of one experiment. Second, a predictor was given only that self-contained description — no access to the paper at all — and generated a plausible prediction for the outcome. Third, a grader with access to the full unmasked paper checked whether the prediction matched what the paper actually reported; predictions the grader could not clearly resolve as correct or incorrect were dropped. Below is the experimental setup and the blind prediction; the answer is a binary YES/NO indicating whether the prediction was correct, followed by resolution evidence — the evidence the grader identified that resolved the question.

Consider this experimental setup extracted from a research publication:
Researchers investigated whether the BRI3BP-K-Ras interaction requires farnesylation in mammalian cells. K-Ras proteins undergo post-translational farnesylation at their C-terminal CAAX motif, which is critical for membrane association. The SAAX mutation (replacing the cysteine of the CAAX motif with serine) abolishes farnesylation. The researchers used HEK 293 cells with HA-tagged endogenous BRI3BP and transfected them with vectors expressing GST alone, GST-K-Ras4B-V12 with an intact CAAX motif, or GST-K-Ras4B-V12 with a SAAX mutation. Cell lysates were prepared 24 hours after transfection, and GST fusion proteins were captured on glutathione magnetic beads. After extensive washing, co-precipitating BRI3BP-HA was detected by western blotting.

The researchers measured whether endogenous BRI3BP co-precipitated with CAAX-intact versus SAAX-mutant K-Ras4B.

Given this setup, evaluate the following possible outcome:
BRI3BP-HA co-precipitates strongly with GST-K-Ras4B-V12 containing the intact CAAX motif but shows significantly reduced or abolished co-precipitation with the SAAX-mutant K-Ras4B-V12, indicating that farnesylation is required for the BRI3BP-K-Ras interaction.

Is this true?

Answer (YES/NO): YES